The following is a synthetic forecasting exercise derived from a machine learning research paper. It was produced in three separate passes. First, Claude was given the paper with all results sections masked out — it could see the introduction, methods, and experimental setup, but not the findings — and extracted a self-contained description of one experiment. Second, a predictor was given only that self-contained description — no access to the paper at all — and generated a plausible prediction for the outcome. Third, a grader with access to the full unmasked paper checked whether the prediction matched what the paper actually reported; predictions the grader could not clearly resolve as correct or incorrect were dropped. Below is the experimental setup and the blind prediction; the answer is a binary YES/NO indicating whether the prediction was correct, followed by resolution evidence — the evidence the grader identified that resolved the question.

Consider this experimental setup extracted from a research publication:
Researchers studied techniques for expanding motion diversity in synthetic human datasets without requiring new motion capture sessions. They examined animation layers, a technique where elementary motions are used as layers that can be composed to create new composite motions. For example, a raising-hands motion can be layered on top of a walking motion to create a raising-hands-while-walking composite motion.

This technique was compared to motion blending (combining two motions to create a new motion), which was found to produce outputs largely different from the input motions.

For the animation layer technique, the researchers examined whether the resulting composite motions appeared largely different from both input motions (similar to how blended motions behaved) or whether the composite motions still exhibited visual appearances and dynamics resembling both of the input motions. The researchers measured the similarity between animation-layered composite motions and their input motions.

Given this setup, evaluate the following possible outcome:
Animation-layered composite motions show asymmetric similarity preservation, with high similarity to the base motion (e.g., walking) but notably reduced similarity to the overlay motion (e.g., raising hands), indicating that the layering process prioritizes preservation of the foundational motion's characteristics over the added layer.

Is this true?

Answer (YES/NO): NO